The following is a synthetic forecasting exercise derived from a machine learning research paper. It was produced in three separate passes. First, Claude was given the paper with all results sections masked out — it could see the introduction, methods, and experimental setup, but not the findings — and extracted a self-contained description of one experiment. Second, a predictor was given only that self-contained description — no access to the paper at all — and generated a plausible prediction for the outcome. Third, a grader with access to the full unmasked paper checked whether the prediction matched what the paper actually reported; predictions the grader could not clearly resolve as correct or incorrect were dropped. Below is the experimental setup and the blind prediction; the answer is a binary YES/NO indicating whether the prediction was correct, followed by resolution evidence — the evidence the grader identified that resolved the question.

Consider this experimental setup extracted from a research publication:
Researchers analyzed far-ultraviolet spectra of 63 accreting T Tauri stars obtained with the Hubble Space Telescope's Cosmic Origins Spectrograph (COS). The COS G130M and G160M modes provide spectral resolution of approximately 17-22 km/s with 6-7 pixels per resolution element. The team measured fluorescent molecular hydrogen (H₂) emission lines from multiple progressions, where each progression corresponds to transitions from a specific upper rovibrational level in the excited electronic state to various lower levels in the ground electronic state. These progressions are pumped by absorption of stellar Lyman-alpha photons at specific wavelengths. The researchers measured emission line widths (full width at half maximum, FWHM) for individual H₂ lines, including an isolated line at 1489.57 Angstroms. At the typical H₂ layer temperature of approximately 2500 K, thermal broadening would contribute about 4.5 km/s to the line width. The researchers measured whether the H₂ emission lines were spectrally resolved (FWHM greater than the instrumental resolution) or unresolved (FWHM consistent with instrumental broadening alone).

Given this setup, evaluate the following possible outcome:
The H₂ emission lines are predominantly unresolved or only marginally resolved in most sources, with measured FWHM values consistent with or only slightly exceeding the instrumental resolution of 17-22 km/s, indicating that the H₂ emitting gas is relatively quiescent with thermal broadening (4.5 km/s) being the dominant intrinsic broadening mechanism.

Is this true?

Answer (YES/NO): NO